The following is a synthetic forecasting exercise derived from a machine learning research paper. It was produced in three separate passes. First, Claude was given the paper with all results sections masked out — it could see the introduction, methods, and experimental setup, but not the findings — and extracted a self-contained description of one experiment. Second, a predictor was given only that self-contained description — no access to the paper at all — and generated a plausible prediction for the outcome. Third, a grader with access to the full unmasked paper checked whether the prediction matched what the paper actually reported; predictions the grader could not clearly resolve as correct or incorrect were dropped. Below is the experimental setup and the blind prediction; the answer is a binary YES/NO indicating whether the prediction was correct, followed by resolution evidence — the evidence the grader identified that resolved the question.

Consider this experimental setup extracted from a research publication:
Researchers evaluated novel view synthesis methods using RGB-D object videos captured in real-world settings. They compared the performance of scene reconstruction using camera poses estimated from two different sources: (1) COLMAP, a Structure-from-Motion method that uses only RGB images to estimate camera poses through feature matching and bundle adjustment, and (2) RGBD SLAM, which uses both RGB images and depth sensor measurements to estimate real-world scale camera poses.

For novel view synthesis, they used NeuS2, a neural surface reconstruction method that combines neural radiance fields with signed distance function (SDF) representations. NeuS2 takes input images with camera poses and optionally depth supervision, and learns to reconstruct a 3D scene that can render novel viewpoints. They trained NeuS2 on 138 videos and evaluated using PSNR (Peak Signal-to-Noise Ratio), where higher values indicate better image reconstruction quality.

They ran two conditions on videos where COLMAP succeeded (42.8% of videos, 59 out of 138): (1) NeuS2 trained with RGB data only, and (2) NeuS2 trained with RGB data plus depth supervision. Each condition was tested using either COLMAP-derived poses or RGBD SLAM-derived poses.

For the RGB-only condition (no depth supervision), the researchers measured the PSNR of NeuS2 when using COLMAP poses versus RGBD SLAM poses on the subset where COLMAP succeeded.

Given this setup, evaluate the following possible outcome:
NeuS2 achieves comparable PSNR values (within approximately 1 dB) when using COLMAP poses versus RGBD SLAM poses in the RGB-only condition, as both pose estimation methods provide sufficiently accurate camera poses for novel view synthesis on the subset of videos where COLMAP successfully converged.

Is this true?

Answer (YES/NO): YES